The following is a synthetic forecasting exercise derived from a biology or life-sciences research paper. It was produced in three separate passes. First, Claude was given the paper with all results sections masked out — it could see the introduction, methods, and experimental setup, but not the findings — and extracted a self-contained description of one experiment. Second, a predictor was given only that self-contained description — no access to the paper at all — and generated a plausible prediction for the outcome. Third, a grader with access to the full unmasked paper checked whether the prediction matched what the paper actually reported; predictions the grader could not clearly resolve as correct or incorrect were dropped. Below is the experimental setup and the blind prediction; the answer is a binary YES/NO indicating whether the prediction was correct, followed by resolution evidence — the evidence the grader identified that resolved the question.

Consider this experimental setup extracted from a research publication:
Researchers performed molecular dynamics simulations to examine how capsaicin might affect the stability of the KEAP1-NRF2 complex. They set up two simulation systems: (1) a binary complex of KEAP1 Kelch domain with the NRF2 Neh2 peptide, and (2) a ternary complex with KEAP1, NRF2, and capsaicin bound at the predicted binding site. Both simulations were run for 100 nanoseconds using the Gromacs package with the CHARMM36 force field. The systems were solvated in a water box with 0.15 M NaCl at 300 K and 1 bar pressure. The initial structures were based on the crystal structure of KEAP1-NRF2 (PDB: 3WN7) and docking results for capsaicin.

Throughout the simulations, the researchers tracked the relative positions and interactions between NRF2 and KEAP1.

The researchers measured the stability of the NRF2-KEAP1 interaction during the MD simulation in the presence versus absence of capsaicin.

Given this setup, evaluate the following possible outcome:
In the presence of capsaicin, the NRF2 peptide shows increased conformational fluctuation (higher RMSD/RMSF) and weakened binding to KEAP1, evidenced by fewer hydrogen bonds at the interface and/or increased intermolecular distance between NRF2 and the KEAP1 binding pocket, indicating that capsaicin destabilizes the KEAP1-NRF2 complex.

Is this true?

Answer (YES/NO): YES